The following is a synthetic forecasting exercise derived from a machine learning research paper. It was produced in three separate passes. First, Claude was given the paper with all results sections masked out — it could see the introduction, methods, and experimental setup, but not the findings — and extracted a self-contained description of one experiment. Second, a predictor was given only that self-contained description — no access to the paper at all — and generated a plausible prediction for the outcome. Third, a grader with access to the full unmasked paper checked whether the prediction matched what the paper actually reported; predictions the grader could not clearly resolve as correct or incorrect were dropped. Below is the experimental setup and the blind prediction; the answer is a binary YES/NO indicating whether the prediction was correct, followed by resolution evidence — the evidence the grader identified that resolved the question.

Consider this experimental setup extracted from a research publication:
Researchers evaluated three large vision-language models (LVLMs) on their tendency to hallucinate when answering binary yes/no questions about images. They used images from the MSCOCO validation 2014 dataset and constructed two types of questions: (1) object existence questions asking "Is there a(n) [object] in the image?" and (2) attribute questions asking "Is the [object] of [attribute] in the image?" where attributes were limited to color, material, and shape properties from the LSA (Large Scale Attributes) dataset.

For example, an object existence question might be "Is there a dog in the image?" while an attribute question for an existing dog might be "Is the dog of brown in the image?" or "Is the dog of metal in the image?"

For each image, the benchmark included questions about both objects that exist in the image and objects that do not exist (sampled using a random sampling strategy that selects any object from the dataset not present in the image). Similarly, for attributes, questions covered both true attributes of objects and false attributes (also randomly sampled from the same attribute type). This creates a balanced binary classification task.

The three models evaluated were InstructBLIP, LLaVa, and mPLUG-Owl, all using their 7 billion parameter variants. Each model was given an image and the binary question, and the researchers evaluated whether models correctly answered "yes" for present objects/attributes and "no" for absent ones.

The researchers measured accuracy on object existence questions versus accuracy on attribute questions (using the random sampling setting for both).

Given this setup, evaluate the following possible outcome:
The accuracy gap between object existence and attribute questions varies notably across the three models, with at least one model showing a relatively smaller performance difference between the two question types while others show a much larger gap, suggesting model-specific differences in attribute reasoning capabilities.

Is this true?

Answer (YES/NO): YES